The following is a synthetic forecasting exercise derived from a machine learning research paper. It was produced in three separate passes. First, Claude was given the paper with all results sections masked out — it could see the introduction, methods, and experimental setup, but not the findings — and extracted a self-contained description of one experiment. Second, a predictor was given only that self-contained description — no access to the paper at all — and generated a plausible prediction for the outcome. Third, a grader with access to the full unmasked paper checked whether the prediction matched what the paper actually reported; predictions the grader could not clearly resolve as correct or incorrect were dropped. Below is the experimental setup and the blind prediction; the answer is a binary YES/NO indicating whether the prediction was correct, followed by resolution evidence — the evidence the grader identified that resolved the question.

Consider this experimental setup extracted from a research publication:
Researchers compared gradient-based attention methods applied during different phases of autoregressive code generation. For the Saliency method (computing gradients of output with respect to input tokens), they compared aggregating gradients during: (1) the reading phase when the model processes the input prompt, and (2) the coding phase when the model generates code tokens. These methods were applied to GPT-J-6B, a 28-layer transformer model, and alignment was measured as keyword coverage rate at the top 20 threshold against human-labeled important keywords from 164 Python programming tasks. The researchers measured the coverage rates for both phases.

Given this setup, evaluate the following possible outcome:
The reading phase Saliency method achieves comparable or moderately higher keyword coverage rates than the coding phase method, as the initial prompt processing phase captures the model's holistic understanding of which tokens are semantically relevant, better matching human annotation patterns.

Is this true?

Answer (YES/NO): NO